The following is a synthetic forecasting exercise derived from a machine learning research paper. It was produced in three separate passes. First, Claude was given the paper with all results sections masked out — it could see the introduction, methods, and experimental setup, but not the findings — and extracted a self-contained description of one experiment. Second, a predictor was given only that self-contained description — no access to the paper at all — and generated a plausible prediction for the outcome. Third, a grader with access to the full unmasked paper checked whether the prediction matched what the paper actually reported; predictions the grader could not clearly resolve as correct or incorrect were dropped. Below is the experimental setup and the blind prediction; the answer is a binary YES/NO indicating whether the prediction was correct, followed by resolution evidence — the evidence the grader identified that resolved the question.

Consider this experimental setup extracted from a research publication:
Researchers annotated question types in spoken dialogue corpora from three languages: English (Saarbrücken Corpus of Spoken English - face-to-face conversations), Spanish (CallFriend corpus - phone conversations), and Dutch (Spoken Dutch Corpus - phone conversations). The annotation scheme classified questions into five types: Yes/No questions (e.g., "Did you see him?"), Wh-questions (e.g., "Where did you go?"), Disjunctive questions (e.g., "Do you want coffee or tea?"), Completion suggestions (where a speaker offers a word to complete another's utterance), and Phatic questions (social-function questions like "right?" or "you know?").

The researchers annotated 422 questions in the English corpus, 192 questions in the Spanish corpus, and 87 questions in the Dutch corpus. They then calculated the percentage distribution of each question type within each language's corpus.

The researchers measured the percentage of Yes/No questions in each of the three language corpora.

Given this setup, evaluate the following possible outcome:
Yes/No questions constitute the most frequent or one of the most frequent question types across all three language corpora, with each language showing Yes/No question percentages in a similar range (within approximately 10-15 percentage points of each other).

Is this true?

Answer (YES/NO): NO